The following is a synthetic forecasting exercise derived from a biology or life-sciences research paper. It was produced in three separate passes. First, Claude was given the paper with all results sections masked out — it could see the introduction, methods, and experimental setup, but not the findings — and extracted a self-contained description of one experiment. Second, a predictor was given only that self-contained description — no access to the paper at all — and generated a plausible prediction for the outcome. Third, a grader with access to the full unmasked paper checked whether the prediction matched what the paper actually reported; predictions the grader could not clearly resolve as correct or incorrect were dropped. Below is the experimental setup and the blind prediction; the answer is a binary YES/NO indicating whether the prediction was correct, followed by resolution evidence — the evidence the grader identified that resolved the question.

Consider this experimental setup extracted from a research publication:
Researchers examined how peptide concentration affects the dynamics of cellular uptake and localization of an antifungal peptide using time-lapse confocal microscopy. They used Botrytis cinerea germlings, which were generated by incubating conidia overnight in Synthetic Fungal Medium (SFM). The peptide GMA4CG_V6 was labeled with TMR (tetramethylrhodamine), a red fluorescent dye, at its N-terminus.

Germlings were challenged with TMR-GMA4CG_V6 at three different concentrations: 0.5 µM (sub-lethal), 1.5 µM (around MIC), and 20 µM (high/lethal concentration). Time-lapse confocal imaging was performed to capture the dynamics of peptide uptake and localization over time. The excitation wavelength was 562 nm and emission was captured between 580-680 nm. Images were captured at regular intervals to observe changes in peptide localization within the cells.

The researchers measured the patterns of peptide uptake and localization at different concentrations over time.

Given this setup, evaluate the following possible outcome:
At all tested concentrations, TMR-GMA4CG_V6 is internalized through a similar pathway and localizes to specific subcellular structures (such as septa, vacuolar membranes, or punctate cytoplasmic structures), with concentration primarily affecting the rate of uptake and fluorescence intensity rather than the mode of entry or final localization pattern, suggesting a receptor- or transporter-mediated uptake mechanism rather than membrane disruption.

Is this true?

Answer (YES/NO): NO